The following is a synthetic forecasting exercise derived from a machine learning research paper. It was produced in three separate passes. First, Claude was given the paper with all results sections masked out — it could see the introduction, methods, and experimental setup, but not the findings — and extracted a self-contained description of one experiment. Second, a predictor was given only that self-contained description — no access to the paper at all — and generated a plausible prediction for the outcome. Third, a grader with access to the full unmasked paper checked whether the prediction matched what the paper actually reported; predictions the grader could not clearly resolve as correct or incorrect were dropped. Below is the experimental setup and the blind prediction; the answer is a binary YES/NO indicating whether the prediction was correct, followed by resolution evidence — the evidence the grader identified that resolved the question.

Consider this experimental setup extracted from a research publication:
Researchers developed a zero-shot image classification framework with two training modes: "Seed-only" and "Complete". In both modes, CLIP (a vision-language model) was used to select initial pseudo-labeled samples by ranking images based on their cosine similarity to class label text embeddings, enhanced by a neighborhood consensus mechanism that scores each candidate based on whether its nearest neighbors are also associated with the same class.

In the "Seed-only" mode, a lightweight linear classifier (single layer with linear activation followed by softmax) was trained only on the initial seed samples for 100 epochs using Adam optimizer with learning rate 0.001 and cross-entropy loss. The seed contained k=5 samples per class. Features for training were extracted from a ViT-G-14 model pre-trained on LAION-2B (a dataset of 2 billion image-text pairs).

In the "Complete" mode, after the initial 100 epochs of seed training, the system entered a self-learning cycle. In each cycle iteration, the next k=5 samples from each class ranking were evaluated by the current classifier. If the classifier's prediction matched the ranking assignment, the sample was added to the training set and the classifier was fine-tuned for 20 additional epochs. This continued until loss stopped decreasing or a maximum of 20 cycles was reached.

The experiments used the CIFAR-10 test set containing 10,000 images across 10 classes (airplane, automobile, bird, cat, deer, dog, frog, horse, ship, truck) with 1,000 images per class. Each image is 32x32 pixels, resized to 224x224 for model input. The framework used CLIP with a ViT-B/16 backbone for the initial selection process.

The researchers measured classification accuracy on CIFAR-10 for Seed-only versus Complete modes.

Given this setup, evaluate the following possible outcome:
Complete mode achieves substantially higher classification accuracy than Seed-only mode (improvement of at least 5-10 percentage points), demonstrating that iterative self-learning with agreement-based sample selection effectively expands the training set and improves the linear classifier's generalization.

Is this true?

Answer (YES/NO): NO